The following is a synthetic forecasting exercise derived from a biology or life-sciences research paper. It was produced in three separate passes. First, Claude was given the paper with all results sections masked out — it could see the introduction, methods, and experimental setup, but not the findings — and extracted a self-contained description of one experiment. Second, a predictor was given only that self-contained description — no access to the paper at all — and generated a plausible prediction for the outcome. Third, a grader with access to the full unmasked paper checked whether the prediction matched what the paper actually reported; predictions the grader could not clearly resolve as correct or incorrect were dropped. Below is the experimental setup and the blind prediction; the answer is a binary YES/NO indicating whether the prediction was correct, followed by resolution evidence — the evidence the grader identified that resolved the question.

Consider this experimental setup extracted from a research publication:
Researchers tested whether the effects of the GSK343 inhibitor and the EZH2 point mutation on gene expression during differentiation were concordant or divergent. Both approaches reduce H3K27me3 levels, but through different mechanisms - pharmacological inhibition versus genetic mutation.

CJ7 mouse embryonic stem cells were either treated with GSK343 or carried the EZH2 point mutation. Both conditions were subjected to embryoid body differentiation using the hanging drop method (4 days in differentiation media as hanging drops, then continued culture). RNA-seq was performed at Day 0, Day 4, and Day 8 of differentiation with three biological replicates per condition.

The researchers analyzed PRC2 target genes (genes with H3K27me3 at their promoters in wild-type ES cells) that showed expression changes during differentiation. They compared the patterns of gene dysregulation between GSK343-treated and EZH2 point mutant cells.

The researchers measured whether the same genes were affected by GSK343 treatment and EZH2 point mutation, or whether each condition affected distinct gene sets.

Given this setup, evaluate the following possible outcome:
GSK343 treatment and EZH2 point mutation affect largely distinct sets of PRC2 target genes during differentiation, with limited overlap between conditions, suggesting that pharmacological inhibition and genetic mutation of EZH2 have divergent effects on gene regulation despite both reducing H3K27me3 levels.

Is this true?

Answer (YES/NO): NO